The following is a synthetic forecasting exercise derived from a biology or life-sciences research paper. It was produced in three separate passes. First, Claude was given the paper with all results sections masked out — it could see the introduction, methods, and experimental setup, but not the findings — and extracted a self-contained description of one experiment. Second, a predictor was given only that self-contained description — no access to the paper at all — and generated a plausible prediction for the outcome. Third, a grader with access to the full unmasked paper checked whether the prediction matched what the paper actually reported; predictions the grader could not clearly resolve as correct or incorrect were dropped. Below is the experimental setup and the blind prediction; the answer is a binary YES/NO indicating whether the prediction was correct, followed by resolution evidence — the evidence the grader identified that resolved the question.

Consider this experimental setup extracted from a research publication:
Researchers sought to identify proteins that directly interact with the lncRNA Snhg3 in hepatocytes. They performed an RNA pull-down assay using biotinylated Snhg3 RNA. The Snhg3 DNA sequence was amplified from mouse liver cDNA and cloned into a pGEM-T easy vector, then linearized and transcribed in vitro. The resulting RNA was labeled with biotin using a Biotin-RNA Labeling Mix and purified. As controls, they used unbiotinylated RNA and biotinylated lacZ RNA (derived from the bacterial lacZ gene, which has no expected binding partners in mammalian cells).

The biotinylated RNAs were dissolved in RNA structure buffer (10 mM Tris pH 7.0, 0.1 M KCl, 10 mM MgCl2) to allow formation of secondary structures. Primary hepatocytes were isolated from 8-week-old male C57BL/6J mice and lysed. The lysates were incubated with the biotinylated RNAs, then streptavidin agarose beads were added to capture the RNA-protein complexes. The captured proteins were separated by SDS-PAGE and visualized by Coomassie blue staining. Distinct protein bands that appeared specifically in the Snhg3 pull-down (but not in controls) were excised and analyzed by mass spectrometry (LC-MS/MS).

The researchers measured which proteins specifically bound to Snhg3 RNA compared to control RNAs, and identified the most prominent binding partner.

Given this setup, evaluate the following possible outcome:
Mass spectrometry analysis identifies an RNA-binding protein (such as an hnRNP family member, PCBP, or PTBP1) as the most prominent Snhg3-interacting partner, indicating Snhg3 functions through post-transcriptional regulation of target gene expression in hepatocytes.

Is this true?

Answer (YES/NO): NO